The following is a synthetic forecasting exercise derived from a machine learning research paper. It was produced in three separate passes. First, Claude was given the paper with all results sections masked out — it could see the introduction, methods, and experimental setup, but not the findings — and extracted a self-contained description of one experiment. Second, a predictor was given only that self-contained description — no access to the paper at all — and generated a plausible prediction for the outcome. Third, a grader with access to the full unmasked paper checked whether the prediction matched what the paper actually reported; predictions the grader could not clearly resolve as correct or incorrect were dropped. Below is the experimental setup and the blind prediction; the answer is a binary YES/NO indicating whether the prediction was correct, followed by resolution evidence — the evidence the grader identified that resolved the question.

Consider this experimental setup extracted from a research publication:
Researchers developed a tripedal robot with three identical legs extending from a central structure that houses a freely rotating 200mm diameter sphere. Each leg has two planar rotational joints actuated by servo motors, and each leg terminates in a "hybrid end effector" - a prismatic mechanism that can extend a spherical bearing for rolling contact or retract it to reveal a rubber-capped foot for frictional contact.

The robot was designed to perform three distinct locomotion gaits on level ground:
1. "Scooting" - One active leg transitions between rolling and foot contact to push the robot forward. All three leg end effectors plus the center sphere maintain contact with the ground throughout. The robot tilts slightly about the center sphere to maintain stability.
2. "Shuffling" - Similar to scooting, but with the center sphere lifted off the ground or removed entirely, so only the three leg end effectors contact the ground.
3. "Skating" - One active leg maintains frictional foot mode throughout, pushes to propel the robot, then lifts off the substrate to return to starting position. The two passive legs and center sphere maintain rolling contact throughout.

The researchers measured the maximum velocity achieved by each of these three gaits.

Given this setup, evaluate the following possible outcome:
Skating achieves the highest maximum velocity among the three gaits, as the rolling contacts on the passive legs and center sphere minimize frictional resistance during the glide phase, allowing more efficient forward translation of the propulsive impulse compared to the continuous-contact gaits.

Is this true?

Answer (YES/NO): YES